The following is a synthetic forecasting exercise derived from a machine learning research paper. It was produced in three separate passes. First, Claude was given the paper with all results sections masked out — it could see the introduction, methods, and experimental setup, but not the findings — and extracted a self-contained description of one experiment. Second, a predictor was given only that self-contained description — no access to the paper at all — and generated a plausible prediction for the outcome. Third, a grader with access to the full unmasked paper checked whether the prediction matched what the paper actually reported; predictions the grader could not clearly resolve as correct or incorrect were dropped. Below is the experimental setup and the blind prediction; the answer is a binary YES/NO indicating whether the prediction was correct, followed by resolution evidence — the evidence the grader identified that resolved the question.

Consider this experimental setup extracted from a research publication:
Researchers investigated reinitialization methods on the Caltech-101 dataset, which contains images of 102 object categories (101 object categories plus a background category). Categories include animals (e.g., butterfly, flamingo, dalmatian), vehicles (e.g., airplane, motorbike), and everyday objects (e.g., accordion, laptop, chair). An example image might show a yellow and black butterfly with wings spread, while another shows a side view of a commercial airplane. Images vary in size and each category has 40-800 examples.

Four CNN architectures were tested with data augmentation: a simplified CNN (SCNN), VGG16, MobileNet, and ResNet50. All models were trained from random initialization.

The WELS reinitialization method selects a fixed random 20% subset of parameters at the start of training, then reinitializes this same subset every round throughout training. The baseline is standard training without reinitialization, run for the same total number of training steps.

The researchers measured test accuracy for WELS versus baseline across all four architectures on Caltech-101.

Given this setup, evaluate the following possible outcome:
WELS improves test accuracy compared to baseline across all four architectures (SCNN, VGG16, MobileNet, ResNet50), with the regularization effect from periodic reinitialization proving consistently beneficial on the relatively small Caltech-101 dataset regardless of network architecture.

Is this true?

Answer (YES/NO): YES